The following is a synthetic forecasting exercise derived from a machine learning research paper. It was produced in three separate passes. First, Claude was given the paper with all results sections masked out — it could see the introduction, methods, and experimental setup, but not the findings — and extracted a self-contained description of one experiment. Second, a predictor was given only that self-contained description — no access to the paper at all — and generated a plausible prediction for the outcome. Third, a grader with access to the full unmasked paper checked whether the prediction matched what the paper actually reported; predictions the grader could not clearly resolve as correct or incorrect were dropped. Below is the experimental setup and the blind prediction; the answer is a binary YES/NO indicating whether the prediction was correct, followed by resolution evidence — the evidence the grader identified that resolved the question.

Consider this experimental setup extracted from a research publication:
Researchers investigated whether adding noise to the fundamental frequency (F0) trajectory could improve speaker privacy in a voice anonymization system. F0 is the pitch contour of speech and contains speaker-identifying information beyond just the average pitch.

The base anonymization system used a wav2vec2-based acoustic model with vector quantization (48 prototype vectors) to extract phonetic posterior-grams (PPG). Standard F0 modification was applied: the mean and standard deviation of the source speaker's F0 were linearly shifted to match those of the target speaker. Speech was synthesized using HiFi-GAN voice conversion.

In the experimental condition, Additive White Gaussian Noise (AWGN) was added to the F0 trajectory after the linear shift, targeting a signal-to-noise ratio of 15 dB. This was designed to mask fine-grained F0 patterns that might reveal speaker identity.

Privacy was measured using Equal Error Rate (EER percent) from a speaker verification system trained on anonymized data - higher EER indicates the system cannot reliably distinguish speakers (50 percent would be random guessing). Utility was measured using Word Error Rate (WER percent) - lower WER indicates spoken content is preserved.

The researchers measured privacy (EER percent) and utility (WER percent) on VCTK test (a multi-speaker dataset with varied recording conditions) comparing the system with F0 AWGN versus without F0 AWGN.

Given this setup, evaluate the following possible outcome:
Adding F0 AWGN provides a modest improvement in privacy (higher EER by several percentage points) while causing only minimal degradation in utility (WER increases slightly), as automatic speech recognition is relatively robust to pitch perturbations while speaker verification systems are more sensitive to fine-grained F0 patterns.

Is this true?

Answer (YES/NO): NO